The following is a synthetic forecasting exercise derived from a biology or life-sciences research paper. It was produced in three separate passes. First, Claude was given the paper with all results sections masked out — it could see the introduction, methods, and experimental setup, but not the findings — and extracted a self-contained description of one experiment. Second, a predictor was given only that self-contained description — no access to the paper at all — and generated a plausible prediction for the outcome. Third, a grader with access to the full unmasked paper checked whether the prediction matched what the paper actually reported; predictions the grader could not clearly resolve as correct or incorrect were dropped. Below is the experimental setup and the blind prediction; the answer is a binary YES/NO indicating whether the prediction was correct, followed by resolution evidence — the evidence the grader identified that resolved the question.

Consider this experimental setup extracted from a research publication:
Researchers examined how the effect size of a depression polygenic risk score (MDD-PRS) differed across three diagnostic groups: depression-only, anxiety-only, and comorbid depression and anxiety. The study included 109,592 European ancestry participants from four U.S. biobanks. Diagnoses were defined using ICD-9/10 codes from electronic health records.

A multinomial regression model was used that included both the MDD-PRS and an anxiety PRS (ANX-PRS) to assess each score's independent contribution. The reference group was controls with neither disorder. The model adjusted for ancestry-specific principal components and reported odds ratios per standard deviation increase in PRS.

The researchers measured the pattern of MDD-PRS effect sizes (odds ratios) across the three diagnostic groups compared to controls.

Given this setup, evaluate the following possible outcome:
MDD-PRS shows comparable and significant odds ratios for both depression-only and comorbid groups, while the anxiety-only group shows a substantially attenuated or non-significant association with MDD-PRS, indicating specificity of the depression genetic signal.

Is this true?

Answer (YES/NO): NO